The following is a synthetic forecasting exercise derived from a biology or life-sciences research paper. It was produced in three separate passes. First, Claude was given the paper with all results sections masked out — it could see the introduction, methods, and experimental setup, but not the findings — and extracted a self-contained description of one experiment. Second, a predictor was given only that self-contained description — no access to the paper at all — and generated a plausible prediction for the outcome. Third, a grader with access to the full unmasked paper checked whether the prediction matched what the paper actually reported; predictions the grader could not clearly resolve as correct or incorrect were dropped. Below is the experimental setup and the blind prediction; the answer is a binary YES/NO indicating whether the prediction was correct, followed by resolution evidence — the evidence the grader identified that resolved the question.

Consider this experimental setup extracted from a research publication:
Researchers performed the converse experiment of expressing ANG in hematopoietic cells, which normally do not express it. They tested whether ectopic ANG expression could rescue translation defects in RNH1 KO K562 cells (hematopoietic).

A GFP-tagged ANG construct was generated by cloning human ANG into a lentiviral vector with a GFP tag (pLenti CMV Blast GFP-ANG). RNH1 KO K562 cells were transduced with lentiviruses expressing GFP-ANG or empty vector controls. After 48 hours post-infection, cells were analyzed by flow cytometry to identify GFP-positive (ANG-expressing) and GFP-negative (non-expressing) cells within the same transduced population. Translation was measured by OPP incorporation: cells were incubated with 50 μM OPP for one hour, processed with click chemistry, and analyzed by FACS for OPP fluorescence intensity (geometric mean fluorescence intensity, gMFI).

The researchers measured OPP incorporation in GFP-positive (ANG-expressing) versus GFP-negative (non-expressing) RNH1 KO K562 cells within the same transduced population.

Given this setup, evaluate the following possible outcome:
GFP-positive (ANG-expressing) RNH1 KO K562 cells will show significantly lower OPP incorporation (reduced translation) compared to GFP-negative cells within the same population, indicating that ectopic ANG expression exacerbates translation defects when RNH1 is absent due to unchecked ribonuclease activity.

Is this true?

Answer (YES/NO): NO